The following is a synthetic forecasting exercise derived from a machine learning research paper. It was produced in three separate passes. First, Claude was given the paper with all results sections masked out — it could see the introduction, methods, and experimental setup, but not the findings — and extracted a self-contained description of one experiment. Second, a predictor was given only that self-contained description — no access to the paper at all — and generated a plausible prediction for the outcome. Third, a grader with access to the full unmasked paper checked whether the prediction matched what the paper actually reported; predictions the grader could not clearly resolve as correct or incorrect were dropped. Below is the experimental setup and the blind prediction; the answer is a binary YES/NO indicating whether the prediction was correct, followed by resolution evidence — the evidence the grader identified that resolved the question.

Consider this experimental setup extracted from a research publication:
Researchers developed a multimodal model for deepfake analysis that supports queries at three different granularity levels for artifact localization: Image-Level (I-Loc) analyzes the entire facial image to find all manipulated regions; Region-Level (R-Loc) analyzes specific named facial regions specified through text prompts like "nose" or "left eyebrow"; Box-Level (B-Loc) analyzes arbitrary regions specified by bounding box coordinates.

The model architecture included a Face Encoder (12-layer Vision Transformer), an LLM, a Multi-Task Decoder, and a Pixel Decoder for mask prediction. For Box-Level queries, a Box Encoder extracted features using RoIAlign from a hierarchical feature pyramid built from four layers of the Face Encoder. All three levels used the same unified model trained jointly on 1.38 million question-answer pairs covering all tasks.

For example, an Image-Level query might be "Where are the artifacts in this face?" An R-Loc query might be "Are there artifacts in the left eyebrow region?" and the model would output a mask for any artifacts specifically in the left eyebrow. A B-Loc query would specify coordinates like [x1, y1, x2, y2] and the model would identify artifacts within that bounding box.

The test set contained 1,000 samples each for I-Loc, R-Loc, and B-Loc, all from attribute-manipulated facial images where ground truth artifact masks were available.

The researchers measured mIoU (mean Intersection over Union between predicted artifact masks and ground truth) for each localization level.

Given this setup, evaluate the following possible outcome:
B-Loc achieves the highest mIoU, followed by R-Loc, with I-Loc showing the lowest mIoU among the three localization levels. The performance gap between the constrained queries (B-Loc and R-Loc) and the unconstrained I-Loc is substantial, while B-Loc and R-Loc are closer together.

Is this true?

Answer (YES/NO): NO